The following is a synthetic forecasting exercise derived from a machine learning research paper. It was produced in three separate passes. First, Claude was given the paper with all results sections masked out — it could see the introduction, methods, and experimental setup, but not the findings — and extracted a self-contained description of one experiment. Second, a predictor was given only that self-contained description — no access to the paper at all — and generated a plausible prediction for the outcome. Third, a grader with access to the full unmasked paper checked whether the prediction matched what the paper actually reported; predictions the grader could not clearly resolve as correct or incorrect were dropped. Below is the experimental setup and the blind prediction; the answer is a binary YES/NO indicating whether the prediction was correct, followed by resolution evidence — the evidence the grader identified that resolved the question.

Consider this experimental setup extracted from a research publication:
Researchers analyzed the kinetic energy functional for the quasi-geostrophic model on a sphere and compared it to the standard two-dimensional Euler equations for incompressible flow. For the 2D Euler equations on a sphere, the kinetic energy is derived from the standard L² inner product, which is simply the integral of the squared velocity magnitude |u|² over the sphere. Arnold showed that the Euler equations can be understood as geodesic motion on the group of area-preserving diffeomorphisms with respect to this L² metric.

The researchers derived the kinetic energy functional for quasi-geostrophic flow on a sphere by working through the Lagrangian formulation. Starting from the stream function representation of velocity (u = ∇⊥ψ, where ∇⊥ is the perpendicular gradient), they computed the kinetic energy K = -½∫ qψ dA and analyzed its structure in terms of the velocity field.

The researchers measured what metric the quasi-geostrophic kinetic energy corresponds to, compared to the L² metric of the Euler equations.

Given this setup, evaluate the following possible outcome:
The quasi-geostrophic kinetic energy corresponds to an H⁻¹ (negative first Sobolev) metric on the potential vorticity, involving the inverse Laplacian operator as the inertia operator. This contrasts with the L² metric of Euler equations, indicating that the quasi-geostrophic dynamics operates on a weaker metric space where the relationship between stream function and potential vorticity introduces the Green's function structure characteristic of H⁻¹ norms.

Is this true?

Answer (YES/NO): NO